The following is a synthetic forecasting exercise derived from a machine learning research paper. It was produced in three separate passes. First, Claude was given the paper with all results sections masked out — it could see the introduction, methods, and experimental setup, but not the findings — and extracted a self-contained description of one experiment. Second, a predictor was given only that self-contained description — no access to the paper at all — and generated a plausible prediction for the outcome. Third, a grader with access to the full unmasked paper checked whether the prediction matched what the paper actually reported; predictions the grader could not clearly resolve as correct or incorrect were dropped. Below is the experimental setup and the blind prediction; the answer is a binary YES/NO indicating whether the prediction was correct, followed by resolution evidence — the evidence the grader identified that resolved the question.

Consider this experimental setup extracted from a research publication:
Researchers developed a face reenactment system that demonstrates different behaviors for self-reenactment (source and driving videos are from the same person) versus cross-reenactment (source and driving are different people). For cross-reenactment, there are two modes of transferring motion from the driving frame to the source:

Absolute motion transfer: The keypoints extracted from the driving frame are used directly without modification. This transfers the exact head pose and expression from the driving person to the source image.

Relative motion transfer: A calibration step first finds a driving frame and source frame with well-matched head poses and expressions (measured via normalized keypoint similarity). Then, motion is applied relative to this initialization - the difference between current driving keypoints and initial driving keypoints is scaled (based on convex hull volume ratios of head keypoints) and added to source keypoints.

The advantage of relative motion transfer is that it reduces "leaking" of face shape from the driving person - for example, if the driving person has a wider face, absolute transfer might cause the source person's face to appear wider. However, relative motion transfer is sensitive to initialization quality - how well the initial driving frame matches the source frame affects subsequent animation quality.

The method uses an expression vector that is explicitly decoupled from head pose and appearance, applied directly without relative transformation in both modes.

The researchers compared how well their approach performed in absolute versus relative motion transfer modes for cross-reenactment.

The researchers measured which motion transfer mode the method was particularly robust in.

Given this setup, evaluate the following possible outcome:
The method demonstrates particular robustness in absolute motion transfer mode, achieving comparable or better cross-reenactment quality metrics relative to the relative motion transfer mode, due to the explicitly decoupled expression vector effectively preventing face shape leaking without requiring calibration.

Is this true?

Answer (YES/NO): NO